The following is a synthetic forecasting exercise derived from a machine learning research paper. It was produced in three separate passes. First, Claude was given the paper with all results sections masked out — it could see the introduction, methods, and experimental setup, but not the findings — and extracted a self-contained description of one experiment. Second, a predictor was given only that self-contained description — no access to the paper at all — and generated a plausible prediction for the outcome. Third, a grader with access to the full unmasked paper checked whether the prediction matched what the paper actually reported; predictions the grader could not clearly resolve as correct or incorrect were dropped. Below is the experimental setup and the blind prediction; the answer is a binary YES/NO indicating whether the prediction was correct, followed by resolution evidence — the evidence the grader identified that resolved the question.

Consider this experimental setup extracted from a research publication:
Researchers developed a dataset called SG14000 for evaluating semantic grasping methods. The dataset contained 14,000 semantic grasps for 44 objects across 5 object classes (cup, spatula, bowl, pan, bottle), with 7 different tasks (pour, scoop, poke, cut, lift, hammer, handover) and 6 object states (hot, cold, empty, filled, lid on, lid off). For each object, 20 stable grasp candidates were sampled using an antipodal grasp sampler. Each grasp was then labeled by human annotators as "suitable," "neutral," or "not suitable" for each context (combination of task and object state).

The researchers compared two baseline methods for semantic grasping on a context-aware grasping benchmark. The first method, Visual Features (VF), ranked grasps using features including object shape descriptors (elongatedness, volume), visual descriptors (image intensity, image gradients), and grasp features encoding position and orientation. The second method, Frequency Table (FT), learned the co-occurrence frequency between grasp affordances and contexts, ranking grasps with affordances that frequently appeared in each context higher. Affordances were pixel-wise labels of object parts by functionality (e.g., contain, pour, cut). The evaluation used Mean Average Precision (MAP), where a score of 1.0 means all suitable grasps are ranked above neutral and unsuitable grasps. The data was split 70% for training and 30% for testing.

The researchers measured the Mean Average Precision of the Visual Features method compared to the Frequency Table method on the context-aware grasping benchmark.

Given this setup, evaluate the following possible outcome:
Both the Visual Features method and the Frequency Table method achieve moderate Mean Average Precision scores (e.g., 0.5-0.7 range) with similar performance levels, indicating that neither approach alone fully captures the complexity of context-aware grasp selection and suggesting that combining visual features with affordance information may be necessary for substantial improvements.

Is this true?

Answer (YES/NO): NO